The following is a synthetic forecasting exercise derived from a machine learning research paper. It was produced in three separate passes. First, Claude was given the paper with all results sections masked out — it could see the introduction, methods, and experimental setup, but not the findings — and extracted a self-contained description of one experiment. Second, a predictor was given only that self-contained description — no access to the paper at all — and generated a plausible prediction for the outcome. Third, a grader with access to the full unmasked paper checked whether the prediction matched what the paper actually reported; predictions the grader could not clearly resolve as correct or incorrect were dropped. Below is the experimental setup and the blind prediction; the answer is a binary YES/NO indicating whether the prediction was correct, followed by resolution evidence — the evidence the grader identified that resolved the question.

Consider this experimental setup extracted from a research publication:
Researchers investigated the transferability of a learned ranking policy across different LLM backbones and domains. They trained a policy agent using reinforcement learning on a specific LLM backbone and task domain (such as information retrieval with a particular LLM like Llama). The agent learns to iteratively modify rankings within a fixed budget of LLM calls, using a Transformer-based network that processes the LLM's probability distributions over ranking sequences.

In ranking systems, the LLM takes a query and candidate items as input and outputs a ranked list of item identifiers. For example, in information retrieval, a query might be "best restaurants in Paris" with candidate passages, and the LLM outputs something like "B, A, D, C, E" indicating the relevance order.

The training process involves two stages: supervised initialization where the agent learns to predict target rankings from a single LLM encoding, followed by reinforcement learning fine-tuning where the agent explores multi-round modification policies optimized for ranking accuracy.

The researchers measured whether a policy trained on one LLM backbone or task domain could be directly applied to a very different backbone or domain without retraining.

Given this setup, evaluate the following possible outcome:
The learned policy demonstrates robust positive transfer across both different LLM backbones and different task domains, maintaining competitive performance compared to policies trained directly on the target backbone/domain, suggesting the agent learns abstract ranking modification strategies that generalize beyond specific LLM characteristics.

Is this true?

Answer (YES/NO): NO